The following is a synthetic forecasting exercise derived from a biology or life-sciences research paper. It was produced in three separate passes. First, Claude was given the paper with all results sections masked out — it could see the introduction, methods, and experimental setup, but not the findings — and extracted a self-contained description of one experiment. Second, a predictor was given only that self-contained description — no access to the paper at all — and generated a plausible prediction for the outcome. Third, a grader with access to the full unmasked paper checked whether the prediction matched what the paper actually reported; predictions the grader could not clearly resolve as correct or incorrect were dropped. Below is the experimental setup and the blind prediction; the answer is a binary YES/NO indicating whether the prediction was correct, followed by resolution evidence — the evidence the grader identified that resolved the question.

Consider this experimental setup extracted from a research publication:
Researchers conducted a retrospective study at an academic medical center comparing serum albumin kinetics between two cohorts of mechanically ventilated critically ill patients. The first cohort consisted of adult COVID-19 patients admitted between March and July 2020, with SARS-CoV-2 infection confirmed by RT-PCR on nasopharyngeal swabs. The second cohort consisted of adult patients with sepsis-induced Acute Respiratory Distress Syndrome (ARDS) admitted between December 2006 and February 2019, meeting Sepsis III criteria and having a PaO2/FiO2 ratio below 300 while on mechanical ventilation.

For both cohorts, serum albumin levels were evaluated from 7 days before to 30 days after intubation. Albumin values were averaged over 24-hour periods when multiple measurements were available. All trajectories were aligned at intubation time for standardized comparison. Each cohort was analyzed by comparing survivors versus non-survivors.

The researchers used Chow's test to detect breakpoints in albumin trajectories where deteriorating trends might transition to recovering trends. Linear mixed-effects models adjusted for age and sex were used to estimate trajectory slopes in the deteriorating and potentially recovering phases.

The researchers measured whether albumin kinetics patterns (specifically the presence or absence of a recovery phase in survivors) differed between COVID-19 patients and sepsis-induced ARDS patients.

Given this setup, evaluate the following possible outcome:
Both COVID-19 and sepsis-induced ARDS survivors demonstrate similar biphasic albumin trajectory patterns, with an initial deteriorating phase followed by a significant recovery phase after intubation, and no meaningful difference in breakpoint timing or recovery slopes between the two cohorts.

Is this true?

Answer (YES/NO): NO